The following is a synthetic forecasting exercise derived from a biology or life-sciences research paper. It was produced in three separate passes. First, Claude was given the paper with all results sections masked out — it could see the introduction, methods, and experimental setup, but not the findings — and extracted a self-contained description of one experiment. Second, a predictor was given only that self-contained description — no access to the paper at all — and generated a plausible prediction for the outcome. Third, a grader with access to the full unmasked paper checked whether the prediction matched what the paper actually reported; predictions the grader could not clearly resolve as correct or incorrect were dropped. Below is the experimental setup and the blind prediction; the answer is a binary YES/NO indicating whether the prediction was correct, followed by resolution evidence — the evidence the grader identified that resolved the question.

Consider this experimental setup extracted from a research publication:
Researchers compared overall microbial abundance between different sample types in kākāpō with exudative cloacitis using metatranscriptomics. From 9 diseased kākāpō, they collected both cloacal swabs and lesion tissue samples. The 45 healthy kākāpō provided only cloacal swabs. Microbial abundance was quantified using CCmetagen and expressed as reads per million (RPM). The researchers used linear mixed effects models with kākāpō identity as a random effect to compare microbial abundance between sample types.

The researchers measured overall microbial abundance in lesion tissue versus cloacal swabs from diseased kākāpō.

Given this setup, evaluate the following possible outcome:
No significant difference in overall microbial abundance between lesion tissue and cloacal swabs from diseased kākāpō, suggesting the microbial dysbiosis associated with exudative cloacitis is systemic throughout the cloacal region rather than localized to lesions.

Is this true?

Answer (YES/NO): NO